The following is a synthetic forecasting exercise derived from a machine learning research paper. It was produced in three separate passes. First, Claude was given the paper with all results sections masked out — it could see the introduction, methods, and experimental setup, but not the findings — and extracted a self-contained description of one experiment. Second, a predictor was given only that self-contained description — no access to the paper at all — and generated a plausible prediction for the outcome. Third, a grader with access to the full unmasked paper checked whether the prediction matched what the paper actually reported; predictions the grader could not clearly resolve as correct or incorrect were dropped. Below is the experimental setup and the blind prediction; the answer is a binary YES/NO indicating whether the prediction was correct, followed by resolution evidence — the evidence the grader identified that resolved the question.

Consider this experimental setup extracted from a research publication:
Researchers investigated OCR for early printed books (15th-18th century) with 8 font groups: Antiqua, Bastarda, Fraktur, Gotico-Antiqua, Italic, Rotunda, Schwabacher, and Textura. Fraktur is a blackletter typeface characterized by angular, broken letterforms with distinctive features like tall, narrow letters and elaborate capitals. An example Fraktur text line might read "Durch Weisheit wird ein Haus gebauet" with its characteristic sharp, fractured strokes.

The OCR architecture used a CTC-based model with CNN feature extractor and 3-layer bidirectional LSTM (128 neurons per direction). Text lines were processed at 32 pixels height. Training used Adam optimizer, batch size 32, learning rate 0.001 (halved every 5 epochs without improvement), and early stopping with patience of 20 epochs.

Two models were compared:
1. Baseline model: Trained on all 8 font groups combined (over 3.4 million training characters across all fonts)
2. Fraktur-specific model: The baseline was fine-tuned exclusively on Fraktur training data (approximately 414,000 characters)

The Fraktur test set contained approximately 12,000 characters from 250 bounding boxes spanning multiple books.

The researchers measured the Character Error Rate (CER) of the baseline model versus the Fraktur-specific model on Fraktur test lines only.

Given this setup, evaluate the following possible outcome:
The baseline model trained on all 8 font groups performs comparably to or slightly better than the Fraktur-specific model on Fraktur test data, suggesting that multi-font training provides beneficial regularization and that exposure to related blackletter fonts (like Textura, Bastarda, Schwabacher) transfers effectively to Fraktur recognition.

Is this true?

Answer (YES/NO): NO